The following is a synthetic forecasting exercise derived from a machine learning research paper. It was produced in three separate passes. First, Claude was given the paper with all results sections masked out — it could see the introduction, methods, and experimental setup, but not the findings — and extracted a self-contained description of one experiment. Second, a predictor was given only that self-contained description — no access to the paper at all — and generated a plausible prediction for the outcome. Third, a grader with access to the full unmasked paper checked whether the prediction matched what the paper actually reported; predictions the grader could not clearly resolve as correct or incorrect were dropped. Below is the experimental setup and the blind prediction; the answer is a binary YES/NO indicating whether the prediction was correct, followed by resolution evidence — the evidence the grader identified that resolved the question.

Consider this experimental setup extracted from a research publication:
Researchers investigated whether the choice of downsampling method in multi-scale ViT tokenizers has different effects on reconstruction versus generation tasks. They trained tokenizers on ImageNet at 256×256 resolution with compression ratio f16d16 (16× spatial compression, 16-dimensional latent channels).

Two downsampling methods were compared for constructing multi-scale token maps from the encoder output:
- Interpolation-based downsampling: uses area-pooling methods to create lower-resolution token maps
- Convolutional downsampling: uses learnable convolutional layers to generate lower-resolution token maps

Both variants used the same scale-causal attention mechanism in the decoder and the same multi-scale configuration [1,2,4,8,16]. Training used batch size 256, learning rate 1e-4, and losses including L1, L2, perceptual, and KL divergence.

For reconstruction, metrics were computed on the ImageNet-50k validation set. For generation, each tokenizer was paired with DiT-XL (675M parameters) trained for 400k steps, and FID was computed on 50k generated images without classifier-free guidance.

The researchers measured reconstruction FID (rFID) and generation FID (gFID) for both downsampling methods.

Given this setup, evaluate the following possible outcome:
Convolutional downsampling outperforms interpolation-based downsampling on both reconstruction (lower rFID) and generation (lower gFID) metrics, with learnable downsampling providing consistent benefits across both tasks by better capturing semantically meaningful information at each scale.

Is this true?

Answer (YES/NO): YES